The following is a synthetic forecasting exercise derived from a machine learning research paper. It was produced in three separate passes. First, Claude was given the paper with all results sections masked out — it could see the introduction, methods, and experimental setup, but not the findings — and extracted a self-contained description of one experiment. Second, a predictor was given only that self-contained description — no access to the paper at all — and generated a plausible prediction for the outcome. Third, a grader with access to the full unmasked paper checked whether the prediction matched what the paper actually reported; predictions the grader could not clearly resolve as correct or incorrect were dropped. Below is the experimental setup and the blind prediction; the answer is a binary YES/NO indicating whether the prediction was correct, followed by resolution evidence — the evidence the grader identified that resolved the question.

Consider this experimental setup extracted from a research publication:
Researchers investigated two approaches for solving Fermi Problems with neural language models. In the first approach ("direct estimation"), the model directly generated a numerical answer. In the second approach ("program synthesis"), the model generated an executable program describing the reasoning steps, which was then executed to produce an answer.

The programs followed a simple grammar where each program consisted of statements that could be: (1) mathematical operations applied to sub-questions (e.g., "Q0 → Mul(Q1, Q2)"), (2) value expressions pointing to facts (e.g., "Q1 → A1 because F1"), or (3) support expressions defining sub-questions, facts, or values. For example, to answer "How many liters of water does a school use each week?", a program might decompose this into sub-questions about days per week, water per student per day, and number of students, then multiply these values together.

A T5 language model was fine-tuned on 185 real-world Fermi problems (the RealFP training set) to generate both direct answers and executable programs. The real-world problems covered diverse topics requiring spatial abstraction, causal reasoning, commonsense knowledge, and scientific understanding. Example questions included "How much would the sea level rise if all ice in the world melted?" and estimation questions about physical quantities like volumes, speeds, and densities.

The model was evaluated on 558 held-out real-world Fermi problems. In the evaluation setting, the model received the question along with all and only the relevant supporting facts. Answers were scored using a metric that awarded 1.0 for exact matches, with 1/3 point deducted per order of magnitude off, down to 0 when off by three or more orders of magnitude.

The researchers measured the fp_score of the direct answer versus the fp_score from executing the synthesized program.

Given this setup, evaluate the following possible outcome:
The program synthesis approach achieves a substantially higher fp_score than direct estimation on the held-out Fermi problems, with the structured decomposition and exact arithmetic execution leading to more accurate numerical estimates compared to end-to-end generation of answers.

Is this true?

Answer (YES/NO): YES